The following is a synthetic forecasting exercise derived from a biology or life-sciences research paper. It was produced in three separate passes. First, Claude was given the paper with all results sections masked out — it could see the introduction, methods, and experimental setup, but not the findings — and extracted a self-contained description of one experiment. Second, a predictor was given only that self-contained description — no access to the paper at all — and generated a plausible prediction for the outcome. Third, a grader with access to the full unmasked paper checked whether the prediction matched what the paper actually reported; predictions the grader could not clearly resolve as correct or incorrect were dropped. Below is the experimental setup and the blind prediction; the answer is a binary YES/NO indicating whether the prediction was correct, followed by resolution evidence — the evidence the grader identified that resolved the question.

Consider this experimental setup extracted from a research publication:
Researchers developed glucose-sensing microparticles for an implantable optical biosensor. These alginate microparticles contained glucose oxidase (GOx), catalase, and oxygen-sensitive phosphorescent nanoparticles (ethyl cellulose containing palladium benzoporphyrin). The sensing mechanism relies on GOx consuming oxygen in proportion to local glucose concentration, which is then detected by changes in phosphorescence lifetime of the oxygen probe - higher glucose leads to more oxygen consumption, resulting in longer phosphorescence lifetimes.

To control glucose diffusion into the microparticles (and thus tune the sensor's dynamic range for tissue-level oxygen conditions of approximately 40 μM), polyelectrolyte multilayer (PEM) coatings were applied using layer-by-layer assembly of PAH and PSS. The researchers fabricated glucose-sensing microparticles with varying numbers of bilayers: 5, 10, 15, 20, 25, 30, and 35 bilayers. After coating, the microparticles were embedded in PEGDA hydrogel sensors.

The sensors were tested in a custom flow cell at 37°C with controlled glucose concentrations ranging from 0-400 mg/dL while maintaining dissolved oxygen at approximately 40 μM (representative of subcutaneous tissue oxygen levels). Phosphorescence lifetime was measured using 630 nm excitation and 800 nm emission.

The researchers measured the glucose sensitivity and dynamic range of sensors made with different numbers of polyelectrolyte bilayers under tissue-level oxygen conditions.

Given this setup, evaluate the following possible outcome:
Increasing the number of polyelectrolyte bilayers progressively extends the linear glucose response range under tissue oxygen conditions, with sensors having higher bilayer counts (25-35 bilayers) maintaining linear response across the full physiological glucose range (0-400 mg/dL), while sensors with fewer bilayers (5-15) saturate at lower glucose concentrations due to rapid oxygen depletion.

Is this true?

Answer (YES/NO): NO